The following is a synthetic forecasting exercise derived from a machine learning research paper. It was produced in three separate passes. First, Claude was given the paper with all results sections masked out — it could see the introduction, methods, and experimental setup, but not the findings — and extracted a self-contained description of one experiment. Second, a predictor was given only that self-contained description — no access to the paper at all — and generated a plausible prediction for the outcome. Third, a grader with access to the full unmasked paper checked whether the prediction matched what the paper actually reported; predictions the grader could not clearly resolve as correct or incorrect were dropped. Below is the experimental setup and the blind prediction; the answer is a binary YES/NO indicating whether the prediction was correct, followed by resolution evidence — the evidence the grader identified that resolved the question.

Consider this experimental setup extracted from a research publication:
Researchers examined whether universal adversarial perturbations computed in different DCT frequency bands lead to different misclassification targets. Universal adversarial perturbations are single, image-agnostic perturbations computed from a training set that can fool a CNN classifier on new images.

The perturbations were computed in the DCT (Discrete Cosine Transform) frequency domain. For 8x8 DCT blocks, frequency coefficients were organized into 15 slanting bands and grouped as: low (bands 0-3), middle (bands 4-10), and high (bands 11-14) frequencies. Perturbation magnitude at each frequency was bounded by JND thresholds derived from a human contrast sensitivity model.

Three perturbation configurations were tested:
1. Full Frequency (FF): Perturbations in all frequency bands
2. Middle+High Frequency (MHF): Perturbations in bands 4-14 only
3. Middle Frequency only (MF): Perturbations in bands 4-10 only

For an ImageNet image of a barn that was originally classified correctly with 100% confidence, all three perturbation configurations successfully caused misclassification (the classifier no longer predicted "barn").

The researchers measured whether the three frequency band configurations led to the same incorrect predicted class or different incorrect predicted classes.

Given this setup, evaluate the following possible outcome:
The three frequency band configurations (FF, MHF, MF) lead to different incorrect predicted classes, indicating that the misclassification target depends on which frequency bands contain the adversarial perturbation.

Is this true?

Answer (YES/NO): YES